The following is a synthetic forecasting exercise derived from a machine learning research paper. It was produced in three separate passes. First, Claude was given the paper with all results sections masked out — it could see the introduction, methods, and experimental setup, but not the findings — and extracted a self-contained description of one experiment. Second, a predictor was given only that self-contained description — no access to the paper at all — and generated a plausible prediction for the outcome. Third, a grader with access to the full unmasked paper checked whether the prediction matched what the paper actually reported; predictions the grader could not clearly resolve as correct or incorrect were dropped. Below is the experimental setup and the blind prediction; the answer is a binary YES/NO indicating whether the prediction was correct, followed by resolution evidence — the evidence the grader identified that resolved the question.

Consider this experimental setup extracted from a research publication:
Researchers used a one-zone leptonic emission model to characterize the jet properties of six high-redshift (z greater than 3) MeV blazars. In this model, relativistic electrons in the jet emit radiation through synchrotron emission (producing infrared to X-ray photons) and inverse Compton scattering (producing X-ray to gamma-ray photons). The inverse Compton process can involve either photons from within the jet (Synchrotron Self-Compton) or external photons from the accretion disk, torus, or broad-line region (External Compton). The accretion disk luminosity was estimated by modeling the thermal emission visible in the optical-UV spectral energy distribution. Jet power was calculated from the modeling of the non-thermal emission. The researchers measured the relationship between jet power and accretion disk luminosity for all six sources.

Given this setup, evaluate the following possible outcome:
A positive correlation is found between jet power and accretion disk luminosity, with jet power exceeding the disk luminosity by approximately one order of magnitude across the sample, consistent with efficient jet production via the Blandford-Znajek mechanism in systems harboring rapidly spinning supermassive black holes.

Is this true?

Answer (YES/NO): NO